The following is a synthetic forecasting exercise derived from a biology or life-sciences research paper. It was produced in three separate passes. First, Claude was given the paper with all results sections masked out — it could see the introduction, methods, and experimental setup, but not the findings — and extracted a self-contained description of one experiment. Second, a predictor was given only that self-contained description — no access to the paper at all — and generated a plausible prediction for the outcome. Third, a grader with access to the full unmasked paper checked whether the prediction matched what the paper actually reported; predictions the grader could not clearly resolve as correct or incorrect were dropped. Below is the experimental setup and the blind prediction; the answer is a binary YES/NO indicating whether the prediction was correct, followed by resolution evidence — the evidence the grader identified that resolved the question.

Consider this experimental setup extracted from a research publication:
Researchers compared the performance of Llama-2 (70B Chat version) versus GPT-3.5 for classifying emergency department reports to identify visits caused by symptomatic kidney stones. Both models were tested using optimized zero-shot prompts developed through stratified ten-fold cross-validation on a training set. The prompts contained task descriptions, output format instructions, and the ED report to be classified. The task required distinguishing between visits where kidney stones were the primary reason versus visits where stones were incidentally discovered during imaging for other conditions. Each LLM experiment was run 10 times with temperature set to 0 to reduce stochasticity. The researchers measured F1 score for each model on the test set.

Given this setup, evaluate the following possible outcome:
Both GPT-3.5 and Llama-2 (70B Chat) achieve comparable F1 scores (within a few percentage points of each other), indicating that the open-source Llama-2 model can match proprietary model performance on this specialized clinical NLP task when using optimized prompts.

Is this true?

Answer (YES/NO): NO